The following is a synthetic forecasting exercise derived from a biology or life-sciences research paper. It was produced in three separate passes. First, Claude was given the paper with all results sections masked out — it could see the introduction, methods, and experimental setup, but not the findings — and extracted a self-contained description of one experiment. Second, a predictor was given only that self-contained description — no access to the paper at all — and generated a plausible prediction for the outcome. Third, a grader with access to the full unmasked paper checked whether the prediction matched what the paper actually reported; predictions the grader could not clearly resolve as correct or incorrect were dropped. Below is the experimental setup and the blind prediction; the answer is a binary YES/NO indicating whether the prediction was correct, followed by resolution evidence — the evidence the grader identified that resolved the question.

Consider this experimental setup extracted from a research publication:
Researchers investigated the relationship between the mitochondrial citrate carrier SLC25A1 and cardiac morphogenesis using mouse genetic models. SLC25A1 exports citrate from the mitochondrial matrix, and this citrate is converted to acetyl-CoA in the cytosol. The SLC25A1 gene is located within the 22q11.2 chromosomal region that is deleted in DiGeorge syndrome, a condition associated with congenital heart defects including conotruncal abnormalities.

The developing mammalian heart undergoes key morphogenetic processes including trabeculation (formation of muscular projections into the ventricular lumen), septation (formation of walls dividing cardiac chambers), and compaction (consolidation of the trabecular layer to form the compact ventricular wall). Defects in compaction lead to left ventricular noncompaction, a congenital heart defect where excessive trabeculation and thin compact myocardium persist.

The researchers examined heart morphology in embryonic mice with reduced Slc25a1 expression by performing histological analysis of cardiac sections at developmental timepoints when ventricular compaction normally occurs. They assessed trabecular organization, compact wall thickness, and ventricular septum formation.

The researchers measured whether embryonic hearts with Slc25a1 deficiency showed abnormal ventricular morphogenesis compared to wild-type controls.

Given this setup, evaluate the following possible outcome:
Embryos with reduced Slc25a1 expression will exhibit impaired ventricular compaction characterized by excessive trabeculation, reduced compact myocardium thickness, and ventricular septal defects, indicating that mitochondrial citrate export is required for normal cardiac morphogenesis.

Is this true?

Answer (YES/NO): YES